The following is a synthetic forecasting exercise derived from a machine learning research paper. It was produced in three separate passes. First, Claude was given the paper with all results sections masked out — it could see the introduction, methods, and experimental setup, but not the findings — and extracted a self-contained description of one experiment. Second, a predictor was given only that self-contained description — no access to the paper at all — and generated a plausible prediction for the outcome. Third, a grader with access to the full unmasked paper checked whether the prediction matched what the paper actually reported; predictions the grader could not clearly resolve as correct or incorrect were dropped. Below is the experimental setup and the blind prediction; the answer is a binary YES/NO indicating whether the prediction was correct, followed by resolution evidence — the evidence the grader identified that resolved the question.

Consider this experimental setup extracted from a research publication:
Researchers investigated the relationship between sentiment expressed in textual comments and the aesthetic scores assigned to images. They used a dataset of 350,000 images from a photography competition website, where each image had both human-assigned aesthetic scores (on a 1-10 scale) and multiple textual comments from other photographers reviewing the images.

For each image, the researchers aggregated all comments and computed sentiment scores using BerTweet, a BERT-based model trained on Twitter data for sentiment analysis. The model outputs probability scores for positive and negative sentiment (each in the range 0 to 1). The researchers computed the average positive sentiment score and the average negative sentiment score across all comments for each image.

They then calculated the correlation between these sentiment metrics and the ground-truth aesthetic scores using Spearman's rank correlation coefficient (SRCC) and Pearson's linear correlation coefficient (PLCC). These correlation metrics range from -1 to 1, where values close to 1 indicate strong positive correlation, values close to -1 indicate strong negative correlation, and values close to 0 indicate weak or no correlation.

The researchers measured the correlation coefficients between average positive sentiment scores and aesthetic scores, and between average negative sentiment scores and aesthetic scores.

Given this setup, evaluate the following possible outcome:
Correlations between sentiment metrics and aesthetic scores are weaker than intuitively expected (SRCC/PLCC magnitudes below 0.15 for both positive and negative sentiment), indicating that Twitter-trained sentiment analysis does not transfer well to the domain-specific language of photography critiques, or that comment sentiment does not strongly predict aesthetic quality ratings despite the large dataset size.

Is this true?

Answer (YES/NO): NO